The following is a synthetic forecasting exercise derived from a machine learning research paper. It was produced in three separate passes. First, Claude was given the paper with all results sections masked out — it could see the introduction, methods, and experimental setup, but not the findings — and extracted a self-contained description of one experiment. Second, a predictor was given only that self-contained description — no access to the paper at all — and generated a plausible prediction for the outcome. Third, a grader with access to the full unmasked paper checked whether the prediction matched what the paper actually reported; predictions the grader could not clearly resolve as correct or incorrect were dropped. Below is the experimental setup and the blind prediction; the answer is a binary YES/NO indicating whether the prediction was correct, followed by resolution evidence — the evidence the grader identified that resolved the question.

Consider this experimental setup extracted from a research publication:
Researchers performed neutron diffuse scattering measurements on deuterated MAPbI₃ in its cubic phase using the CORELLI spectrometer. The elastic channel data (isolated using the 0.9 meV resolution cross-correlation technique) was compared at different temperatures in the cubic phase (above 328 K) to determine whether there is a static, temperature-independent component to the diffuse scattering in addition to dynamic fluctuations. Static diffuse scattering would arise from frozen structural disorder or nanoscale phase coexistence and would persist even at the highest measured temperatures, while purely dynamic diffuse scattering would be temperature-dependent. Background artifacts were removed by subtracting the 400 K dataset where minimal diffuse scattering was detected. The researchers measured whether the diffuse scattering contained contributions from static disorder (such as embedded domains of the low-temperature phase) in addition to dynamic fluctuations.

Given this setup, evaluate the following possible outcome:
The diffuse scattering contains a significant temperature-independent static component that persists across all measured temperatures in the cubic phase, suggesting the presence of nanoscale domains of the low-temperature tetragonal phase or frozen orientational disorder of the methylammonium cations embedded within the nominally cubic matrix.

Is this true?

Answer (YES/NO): NO